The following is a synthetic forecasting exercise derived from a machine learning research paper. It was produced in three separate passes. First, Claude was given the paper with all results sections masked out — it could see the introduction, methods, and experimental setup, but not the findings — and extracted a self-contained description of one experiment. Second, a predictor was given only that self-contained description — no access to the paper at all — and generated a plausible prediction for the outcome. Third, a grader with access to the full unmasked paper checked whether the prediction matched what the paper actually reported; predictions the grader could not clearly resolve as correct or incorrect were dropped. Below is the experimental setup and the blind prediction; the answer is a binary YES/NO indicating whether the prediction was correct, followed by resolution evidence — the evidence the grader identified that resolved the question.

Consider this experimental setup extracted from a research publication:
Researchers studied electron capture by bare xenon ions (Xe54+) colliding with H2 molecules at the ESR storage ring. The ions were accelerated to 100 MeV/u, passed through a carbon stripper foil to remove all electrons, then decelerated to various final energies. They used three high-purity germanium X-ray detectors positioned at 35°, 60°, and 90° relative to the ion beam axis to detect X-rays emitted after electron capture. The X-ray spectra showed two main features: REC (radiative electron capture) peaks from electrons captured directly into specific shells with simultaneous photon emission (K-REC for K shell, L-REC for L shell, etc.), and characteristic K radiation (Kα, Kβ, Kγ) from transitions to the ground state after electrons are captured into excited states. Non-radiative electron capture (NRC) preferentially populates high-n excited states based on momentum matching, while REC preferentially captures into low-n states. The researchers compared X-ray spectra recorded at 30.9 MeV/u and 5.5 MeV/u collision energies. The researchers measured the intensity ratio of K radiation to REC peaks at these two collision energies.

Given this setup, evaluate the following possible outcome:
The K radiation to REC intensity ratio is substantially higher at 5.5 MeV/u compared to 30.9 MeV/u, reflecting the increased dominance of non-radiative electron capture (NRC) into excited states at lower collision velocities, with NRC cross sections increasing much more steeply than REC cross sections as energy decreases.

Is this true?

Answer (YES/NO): YES